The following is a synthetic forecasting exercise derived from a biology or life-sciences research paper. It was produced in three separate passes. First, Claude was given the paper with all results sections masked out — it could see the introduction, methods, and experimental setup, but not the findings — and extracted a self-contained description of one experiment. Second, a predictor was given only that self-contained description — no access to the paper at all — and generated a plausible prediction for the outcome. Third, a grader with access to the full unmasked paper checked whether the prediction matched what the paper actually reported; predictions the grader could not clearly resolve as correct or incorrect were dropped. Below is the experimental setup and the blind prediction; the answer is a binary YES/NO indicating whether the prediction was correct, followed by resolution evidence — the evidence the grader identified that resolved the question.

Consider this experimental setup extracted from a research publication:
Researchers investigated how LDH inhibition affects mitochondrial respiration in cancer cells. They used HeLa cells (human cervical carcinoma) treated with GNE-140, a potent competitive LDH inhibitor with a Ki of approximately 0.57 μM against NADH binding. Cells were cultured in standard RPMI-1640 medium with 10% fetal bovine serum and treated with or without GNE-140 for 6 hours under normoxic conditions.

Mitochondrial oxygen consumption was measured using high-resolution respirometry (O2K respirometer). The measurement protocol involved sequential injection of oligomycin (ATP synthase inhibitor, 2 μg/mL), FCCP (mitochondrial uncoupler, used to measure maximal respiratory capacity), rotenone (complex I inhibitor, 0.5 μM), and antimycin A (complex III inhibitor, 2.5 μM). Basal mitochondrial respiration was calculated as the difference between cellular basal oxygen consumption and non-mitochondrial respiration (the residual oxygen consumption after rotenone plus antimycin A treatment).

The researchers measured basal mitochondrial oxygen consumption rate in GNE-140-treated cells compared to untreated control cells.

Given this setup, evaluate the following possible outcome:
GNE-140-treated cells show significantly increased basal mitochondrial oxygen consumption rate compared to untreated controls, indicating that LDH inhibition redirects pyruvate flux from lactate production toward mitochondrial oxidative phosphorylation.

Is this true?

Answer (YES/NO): NO